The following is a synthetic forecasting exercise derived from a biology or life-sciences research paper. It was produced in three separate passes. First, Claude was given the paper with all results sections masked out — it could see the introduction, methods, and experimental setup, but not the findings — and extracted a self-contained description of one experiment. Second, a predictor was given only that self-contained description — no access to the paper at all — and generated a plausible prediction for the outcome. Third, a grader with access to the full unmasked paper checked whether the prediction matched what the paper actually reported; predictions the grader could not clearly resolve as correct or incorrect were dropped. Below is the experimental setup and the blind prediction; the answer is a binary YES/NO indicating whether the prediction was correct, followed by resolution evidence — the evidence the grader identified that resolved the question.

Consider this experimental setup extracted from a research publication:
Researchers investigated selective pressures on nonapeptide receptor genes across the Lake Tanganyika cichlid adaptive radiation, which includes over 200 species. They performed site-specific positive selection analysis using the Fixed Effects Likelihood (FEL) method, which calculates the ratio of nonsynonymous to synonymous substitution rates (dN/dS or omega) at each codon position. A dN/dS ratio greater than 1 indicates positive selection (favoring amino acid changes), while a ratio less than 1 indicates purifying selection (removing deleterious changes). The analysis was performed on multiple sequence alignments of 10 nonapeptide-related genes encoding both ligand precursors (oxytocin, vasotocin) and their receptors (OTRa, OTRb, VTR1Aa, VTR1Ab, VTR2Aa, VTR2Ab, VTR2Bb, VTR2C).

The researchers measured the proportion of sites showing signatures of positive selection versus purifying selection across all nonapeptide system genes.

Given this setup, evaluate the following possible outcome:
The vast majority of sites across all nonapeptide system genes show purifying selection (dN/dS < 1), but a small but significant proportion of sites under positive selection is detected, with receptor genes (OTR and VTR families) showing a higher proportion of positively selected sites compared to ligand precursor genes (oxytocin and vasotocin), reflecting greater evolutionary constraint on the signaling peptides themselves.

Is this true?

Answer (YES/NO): YES